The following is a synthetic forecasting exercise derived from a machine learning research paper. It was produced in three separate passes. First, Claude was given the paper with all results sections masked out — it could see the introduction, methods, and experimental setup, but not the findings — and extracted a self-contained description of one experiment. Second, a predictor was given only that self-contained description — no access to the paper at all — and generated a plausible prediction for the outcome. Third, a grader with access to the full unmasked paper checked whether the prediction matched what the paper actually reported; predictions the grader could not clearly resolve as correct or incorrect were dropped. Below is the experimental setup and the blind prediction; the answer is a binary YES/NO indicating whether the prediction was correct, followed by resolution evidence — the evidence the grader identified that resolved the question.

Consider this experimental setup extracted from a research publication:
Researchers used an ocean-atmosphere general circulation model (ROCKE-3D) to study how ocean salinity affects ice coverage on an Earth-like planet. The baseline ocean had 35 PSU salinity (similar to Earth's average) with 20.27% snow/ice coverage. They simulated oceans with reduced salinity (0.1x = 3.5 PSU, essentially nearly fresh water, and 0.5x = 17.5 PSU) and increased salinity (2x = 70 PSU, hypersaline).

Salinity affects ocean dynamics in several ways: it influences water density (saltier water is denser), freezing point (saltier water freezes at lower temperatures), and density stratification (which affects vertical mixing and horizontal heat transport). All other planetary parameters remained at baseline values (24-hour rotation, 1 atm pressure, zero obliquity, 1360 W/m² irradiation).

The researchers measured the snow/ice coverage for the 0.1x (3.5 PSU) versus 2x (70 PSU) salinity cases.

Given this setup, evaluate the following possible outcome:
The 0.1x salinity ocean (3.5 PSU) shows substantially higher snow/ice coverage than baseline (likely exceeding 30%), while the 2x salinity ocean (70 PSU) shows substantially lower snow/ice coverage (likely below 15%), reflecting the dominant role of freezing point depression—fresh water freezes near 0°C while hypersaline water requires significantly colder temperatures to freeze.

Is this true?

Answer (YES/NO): NO